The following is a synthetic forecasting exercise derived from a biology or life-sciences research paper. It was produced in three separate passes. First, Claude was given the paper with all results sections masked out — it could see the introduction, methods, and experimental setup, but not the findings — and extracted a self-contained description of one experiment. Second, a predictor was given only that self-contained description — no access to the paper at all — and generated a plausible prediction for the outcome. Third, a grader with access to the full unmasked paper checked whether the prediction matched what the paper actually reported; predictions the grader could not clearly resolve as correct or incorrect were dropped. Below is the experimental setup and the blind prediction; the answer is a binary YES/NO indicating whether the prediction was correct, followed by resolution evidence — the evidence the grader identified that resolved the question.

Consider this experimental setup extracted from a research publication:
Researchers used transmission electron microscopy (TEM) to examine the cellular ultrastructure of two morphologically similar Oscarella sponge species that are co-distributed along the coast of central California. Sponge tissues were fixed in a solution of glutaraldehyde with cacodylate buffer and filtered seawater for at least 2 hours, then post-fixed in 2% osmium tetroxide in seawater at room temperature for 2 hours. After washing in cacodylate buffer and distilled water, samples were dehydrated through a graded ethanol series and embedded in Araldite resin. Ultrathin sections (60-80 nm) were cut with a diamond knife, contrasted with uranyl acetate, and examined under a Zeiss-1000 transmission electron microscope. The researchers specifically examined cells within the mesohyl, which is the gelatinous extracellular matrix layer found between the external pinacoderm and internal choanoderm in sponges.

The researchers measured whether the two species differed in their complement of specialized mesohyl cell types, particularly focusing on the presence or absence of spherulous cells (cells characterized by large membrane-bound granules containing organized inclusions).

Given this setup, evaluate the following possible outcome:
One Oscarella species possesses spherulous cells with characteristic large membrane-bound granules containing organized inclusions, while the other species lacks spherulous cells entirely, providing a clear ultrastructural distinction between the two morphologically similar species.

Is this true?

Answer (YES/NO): YES